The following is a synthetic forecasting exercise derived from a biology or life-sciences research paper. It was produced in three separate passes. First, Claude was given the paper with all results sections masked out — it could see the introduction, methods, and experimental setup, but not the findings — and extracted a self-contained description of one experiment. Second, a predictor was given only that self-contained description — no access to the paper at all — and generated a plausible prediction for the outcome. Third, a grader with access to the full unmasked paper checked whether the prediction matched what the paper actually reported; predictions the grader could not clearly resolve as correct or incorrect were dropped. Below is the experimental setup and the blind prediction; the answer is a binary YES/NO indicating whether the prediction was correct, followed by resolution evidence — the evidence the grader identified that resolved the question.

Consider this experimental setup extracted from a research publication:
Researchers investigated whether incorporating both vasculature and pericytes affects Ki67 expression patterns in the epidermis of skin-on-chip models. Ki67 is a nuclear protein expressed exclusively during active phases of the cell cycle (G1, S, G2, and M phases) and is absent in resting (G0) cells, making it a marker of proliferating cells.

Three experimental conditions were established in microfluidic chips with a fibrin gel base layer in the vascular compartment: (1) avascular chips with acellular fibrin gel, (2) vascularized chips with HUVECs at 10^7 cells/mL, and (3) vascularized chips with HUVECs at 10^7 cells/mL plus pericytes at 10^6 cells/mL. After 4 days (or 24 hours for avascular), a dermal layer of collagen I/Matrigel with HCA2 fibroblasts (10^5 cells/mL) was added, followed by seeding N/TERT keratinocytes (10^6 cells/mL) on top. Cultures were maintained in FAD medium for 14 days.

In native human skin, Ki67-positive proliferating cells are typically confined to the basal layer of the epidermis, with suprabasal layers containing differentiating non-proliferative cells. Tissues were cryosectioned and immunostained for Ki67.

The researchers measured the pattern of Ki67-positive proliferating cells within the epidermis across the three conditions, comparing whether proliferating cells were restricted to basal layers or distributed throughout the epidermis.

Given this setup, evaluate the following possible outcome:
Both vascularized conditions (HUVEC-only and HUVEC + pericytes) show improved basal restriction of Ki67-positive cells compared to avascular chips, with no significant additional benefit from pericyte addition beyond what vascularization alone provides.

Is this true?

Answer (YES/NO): NO